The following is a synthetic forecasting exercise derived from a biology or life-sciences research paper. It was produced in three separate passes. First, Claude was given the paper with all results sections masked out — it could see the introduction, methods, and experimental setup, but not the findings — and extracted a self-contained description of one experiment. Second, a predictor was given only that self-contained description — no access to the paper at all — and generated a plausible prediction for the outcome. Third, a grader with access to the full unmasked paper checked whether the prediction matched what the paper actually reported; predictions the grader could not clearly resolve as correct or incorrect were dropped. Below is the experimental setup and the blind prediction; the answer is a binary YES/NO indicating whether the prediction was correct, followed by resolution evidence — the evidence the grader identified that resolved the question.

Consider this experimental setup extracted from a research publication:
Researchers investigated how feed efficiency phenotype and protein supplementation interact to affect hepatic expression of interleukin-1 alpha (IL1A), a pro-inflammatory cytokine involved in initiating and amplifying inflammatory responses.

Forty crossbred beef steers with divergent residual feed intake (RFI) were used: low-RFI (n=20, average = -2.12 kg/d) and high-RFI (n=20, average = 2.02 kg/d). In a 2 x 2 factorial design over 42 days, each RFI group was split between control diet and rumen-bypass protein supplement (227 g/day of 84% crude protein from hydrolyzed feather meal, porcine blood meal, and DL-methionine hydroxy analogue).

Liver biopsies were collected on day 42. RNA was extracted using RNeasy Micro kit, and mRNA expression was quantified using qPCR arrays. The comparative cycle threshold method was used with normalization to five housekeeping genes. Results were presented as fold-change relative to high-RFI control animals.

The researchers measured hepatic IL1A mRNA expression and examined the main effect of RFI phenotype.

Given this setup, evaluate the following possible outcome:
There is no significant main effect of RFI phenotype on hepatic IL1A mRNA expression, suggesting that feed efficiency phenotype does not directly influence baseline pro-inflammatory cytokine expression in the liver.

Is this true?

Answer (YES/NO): YES